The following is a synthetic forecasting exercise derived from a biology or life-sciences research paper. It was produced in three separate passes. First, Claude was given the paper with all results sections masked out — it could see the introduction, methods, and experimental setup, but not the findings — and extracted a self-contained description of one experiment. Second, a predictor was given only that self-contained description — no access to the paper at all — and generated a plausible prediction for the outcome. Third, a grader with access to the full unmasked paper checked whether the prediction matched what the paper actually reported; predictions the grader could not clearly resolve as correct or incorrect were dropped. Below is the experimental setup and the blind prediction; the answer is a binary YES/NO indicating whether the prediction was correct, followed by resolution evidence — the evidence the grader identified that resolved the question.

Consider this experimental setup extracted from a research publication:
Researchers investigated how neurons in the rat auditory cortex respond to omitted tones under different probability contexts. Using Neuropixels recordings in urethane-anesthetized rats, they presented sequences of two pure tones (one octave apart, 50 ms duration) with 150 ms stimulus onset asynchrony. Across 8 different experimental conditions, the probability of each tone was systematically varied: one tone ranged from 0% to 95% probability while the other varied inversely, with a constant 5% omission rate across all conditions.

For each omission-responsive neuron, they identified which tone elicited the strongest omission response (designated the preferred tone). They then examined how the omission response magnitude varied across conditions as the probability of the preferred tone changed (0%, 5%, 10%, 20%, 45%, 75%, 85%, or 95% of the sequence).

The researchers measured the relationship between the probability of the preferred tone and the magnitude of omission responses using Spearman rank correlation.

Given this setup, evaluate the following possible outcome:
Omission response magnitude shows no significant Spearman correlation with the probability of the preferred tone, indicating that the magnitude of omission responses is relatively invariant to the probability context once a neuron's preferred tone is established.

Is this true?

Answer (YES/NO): NO